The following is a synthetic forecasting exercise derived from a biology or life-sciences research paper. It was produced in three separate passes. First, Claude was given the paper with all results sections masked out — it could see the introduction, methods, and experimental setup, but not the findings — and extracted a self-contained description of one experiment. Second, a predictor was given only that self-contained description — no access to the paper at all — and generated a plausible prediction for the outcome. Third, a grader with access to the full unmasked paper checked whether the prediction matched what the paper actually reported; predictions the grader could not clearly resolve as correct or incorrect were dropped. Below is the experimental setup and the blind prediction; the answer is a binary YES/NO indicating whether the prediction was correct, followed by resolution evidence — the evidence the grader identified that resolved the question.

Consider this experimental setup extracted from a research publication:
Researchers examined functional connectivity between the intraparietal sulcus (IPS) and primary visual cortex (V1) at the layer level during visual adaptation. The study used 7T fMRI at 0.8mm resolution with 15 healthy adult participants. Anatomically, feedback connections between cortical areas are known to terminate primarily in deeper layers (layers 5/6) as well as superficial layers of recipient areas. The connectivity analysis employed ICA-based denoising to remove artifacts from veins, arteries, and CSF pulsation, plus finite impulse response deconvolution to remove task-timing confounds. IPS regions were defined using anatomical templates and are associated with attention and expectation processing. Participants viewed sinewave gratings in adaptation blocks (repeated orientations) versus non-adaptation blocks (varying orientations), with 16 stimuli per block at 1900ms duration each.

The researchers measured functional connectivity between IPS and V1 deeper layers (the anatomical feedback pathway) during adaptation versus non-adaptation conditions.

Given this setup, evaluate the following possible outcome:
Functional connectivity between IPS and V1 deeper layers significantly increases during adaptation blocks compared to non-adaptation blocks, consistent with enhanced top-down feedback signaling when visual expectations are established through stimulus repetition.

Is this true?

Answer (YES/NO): YES